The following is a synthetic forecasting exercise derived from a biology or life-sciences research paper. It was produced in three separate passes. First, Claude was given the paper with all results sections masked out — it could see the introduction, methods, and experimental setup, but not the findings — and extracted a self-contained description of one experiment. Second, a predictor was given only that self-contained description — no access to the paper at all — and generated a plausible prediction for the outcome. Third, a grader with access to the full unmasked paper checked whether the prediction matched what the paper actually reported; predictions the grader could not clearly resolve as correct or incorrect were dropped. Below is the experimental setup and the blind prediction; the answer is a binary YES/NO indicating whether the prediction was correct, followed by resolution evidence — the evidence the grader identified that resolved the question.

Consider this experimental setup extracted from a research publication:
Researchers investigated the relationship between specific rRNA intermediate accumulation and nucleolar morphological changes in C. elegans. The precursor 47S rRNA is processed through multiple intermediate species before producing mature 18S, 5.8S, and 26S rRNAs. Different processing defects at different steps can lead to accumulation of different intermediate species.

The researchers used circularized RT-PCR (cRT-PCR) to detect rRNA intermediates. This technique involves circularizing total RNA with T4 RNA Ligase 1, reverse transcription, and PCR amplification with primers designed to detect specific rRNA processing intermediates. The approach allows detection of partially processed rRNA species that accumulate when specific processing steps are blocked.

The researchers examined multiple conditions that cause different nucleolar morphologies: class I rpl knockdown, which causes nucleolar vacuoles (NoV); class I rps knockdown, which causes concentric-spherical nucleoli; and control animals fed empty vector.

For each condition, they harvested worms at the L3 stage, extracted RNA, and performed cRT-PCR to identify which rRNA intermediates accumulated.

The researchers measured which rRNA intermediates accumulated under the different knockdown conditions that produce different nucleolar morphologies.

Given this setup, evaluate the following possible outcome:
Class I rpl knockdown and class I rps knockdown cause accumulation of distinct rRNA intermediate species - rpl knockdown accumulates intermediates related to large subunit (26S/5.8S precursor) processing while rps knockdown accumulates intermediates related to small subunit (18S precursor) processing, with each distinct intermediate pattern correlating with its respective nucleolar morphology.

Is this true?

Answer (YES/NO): YES